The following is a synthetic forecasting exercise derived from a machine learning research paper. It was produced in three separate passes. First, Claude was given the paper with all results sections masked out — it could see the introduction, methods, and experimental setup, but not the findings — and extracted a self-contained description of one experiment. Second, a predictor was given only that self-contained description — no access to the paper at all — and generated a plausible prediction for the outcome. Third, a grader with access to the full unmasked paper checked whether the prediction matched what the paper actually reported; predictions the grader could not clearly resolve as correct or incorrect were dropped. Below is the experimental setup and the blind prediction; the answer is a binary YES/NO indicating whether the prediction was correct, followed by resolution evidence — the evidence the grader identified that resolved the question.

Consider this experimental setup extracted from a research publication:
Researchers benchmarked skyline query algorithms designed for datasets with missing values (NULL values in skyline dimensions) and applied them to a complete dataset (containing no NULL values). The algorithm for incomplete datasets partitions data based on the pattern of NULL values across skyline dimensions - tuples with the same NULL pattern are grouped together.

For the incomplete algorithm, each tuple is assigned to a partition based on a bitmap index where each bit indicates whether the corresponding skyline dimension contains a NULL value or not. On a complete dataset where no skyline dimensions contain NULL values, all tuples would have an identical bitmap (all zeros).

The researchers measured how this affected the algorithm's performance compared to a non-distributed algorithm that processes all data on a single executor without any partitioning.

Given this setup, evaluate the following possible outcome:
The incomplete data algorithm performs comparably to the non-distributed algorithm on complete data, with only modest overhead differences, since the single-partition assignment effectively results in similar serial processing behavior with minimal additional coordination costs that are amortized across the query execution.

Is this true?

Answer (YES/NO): NO